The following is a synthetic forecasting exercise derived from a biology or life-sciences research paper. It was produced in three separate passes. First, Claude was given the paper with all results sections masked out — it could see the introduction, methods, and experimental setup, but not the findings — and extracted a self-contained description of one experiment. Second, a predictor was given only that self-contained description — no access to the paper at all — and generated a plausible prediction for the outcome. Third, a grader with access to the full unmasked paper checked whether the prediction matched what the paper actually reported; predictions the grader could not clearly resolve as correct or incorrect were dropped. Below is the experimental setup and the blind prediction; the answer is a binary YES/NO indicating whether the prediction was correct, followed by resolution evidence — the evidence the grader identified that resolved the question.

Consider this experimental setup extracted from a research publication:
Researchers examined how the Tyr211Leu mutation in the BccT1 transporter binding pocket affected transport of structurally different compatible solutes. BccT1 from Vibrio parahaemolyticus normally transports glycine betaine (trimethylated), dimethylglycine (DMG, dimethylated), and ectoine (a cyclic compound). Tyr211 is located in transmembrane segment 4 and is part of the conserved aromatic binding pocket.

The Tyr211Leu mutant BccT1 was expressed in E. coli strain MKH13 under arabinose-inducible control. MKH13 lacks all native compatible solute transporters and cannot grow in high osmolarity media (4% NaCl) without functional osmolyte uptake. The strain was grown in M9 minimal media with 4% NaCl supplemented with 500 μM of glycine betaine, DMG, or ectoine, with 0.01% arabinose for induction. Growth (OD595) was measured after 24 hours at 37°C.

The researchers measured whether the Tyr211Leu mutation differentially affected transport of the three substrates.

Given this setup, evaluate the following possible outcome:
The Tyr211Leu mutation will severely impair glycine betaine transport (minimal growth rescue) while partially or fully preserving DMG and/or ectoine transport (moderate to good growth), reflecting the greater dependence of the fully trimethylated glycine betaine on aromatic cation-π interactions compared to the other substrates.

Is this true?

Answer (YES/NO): NO